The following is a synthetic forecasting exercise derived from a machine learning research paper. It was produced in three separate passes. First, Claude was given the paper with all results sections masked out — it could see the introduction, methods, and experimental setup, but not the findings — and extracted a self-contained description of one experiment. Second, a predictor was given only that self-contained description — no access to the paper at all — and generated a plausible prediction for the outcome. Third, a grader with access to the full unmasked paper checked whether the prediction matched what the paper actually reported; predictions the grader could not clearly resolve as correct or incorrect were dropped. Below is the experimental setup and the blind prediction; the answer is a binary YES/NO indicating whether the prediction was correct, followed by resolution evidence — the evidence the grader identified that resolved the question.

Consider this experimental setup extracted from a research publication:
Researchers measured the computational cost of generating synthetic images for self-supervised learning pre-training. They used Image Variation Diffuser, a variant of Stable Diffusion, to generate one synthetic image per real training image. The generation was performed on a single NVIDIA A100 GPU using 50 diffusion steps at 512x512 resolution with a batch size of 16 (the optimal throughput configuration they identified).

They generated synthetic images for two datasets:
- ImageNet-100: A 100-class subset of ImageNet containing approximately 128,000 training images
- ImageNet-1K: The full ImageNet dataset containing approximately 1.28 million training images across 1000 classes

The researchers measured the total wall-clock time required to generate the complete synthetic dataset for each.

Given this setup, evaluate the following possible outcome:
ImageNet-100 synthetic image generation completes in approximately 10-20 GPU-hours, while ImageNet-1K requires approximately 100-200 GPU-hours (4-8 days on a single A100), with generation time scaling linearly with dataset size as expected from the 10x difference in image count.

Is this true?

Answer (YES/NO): NO